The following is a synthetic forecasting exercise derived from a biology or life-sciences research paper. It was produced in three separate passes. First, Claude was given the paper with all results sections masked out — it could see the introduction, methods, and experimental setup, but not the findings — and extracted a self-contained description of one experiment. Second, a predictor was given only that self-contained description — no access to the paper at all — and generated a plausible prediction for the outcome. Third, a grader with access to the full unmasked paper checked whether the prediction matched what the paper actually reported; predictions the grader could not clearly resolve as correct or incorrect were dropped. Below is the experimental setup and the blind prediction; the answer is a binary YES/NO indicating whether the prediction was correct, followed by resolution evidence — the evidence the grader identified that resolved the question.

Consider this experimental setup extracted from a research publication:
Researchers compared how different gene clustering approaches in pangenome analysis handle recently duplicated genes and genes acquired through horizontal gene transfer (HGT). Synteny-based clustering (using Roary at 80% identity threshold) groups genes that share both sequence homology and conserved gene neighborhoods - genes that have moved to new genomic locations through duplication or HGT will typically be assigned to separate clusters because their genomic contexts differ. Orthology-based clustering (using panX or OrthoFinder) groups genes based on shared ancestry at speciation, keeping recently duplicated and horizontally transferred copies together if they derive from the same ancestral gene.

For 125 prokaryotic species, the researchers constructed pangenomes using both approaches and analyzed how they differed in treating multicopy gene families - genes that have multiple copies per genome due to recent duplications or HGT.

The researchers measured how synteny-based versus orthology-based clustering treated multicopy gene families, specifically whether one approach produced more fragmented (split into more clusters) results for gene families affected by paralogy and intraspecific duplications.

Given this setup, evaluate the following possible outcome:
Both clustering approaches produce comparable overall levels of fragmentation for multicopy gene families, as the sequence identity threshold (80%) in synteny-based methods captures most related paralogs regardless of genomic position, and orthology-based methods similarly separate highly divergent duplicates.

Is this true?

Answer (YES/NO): NO